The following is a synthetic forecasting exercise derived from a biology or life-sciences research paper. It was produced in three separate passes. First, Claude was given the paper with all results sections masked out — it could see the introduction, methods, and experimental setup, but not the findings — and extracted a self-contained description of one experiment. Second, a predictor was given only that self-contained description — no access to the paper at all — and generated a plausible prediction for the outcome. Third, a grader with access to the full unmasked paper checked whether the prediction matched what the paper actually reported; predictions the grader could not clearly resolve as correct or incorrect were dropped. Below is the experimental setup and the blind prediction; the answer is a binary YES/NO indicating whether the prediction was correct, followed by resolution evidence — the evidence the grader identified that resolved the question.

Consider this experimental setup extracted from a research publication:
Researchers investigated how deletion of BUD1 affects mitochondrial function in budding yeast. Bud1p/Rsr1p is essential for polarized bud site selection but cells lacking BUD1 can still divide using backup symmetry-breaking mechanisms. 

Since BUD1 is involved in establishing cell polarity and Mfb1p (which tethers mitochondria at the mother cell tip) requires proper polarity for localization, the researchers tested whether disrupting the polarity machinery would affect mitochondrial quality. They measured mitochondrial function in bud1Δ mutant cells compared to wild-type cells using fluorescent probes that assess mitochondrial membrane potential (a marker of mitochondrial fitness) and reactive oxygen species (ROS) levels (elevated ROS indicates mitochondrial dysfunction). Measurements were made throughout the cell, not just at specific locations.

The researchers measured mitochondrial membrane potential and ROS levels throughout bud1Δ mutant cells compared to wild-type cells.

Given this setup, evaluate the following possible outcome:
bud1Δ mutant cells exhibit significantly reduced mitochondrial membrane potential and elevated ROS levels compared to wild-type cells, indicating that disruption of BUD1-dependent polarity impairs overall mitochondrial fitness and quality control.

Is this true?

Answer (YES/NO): NO